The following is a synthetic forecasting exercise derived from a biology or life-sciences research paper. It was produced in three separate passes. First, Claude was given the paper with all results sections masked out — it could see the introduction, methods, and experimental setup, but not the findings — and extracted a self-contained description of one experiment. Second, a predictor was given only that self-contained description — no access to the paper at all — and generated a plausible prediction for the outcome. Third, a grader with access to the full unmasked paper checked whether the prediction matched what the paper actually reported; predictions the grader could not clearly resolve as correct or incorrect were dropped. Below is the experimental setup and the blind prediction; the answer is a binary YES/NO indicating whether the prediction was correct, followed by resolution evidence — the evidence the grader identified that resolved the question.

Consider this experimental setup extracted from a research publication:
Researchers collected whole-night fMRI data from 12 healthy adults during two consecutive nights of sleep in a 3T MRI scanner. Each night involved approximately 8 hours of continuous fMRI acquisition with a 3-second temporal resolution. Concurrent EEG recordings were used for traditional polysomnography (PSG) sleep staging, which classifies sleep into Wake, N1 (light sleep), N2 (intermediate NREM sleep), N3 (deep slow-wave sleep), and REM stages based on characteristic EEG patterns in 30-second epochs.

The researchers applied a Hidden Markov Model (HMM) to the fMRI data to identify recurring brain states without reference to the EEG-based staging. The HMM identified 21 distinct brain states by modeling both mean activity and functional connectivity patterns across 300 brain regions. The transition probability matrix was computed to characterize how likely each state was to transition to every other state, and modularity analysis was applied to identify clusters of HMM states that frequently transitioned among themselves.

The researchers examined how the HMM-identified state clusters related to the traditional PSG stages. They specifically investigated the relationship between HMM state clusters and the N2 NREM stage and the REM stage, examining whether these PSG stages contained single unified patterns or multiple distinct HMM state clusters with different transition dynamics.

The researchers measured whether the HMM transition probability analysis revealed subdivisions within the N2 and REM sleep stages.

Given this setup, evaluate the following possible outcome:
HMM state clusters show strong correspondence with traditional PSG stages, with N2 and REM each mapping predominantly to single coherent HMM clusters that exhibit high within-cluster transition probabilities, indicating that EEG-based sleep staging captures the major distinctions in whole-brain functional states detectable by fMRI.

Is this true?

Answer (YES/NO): NO